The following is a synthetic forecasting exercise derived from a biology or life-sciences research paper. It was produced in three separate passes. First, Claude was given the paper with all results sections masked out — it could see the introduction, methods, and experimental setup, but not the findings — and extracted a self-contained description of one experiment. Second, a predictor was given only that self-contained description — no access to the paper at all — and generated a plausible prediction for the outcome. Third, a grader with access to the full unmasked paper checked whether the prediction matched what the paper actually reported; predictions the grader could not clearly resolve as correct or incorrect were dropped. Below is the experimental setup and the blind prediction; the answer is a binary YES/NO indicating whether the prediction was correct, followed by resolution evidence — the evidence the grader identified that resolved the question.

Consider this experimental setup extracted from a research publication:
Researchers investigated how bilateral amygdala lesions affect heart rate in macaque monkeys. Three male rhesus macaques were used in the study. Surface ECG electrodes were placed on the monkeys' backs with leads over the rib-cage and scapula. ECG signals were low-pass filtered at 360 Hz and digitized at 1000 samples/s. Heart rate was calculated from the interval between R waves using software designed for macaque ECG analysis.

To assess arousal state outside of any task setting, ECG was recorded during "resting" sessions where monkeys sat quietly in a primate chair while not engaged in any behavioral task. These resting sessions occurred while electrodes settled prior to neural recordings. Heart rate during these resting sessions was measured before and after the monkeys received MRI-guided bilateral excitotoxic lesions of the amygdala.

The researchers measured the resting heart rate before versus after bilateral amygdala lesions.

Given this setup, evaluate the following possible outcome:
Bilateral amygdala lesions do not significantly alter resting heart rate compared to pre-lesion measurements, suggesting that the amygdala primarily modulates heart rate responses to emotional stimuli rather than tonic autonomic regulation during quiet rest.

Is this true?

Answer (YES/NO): NO